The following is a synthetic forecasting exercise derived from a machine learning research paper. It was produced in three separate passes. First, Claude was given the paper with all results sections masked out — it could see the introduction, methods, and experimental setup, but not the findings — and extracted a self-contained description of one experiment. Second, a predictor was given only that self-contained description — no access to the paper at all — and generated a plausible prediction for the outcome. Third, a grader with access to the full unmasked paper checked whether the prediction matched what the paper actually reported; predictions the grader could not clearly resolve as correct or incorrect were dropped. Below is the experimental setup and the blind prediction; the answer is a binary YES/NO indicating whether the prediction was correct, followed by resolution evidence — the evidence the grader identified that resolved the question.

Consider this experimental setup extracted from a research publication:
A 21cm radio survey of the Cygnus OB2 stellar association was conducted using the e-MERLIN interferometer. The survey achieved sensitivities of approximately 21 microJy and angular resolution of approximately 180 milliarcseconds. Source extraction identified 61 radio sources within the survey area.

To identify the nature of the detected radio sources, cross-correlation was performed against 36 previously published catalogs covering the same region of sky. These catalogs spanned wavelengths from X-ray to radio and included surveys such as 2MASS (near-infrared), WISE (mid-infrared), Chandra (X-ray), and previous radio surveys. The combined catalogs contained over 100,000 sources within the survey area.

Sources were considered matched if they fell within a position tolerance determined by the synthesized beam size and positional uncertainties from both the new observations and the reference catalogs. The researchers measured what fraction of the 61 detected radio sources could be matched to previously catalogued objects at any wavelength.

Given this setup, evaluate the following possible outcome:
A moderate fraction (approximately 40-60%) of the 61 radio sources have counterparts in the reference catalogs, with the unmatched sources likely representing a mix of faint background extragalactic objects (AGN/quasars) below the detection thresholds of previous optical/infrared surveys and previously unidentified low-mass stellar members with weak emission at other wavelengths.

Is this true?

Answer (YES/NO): YES